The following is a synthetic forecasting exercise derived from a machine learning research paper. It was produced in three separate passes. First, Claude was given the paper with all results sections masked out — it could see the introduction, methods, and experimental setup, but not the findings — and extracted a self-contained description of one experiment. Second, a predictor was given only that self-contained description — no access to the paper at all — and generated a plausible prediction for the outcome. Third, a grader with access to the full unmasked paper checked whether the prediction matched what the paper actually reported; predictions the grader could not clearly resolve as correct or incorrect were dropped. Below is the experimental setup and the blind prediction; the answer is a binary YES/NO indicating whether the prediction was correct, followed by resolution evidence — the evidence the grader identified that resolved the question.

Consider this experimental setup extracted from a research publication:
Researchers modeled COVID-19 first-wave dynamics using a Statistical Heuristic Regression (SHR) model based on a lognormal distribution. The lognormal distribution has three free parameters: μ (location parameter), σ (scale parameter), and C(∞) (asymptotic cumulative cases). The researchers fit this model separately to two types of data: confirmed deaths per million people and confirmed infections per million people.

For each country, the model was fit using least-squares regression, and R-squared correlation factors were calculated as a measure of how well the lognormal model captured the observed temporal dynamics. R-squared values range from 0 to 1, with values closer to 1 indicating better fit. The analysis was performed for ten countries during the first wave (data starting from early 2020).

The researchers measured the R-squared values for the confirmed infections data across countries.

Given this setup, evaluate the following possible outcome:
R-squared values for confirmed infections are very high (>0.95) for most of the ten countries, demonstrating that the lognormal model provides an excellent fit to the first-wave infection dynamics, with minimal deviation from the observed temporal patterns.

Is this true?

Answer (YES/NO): YES